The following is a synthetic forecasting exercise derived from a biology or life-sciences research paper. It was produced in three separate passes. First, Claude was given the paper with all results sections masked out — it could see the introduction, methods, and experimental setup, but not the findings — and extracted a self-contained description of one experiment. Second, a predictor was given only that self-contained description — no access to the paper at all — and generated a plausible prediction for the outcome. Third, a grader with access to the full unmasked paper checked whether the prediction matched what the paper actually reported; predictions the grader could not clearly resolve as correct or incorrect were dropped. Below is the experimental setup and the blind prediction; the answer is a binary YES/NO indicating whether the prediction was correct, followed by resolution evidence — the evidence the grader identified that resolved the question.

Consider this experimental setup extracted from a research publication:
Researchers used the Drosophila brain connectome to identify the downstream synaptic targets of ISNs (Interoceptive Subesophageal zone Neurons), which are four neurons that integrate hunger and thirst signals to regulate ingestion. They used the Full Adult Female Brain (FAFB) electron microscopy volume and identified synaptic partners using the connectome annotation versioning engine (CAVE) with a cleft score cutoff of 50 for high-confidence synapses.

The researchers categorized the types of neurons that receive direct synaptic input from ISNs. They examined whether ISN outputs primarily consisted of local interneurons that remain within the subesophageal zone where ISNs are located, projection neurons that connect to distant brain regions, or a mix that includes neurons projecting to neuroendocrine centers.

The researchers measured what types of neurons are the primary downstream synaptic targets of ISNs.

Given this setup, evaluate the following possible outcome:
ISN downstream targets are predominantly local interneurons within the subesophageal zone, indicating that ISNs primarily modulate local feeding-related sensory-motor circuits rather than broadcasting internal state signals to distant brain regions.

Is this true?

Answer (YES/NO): NO